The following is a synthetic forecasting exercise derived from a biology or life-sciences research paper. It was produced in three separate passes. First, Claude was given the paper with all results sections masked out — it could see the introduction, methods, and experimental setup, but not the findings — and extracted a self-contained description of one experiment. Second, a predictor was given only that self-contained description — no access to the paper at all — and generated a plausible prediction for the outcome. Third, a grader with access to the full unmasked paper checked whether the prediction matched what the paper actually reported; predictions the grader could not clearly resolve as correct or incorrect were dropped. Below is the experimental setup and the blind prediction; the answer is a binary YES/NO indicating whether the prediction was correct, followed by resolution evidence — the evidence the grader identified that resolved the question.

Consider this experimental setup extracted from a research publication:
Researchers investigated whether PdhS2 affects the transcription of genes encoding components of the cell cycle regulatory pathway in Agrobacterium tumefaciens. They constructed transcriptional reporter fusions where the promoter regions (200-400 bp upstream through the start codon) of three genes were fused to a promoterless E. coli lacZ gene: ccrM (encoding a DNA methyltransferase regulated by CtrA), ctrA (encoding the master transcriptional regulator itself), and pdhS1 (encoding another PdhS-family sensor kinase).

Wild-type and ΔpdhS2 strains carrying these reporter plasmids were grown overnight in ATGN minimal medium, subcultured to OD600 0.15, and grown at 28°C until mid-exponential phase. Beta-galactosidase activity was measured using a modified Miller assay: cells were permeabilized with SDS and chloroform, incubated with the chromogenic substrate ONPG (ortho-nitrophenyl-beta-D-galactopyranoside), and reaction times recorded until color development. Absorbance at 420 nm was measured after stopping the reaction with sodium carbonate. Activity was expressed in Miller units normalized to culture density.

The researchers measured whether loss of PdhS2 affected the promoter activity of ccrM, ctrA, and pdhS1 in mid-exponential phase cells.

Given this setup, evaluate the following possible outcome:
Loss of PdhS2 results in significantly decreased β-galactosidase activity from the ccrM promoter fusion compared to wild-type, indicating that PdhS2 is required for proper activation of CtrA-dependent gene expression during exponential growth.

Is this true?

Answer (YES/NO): NO